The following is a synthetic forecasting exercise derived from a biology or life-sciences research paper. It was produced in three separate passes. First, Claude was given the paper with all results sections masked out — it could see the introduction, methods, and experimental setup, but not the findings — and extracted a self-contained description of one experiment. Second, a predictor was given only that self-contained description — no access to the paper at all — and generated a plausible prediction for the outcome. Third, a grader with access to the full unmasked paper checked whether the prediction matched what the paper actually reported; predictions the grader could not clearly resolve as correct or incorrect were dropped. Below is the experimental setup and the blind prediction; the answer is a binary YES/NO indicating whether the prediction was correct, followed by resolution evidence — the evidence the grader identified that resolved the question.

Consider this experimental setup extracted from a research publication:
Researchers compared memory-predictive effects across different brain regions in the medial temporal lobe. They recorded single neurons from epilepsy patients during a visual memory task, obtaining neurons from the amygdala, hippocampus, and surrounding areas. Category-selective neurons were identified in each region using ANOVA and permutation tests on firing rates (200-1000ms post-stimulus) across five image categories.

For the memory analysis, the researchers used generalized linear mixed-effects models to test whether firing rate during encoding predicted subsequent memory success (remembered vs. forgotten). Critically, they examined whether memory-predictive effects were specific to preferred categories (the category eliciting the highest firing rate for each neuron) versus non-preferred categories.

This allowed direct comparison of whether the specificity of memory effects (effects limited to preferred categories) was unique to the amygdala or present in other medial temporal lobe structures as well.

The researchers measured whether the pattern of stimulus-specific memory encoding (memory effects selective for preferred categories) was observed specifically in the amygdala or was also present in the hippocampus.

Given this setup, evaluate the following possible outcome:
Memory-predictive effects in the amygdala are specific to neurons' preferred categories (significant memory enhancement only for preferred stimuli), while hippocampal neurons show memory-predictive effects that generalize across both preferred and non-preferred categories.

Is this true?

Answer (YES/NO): NO